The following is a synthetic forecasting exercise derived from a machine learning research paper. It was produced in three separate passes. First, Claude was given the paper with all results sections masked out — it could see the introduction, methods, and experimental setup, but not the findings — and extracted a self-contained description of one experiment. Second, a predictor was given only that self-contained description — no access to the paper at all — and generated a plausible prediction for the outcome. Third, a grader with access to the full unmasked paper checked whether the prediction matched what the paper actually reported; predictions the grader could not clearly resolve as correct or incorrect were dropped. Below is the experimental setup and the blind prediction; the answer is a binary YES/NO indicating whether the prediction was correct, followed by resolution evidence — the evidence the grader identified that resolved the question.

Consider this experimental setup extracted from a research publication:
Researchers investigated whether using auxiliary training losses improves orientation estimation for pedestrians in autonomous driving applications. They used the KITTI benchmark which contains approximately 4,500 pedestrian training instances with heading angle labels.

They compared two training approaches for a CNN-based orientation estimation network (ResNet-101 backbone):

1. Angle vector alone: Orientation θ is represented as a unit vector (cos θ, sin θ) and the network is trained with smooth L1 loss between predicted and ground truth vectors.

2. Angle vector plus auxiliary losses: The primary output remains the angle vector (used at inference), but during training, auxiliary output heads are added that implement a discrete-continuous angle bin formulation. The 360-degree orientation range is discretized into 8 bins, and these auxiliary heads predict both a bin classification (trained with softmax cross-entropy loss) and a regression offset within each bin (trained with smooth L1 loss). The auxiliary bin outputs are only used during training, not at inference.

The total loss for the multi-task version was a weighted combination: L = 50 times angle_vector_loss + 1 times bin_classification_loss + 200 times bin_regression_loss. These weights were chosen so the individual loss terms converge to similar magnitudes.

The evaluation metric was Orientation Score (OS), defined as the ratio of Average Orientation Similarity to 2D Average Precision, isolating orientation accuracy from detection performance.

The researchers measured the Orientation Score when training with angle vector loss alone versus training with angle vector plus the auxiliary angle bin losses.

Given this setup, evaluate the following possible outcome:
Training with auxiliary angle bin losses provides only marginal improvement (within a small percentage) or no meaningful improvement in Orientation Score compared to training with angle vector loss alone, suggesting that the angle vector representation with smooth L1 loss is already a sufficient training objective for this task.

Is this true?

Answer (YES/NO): NO